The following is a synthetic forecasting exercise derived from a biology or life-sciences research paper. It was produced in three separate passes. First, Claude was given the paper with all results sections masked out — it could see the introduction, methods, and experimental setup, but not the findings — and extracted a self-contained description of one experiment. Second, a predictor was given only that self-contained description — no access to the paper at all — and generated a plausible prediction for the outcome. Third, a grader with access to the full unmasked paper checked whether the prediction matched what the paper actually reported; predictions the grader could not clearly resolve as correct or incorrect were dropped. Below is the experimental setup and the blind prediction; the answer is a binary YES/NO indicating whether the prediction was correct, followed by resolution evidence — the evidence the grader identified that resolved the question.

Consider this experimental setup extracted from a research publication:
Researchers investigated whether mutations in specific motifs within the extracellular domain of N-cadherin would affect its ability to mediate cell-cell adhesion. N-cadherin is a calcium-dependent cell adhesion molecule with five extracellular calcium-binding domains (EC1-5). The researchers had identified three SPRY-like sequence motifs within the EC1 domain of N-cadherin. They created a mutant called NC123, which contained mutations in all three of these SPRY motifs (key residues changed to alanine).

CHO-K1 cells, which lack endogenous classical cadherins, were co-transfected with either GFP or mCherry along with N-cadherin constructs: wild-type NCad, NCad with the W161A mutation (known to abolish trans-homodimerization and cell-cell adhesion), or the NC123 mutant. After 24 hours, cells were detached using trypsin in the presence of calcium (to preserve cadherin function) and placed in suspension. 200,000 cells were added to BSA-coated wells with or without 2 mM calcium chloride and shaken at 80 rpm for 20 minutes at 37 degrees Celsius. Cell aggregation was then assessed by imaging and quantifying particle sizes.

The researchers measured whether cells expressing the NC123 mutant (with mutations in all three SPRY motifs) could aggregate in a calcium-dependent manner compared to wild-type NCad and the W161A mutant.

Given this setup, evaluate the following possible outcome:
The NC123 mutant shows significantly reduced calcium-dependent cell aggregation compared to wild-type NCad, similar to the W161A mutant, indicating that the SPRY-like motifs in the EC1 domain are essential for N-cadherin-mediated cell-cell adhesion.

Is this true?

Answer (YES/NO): NO